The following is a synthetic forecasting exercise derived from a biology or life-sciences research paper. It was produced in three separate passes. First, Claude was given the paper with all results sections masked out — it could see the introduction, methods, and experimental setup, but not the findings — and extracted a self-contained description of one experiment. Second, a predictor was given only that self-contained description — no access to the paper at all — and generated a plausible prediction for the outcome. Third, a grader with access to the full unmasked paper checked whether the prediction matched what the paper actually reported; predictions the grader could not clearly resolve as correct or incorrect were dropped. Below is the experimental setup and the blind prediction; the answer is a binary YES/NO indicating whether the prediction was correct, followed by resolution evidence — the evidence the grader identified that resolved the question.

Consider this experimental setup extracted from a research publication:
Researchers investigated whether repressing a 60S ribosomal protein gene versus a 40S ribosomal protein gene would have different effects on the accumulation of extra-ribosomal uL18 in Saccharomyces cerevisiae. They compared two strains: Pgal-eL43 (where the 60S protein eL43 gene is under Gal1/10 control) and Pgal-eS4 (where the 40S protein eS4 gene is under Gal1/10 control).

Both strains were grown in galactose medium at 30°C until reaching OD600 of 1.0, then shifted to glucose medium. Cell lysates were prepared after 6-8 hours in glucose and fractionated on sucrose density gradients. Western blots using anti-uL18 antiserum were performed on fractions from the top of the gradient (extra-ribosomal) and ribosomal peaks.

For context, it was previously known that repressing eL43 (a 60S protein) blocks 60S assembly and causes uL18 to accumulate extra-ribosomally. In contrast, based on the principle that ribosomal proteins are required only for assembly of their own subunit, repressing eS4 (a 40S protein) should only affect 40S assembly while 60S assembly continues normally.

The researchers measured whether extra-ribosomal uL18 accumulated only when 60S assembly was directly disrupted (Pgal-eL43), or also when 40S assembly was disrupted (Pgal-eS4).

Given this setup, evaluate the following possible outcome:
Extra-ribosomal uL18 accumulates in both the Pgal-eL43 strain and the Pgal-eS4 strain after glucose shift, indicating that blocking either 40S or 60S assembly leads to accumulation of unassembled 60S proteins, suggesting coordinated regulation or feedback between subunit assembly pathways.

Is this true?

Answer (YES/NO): YES